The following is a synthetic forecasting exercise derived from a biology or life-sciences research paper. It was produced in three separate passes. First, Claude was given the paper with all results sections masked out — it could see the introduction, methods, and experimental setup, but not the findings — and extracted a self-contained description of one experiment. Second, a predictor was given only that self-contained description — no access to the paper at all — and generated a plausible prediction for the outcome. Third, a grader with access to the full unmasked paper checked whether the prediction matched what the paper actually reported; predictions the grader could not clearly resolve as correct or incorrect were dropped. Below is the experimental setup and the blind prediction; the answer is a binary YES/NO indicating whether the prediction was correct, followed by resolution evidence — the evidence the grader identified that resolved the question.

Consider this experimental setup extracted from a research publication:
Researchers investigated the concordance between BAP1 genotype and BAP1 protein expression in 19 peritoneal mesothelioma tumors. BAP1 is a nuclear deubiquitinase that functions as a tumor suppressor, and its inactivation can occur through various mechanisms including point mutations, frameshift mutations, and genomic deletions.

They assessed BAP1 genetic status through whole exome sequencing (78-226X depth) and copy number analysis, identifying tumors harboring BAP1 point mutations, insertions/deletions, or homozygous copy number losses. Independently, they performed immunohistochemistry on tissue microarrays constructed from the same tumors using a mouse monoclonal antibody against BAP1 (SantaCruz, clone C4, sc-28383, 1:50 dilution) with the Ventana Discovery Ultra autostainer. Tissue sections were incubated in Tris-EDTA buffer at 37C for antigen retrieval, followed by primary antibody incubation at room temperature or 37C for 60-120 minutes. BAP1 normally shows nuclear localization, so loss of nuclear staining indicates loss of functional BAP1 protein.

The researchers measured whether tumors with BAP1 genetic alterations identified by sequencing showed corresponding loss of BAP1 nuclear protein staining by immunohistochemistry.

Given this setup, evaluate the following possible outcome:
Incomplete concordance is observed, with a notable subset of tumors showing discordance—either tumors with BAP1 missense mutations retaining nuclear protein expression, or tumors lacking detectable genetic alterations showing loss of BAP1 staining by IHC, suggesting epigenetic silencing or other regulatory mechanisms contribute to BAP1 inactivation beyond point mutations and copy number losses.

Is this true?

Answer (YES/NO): YES